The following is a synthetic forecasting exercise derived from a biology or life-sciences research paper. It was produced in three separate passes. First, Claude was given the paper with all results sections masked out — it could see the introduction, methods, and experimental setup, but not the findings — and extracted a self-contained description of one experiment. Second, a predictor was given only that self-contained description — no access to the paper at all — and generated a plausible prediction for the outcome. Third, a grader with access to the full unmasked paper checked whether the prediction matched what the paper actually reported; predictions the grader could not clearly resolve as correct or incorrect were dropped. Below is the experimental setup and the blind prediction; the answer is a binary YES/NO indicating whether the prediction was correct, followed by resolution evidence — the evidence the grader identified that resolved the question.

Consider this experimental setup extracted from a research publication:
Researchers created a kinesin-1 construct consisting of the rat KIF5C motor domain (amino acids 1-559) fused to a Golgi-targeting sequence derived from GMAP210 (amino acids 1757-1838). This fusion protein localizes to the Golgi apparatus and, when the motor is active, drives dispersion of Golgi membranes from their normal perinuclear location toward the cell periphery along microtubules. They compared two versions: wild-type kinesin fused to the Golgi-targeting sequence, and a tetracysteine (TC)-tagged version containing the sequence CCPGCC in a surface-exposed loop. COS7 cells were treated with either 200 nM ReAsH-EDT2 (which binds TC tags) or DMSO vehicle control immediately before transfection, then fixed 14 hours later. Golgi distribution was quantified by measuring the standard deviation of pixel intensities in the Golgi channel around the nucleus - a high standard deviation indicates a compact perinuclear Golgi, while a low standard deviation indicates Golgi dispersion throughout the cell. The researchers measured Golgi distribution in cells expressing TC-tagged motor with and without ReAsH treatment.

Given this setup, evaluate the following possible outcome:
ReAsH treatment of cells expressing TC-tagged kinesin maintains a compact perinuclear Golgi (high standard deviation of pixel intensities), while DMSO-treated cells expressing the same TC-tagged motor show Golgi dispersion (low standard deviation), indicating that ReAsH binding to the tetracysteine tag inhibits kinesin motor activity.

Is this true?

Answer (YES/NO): YES